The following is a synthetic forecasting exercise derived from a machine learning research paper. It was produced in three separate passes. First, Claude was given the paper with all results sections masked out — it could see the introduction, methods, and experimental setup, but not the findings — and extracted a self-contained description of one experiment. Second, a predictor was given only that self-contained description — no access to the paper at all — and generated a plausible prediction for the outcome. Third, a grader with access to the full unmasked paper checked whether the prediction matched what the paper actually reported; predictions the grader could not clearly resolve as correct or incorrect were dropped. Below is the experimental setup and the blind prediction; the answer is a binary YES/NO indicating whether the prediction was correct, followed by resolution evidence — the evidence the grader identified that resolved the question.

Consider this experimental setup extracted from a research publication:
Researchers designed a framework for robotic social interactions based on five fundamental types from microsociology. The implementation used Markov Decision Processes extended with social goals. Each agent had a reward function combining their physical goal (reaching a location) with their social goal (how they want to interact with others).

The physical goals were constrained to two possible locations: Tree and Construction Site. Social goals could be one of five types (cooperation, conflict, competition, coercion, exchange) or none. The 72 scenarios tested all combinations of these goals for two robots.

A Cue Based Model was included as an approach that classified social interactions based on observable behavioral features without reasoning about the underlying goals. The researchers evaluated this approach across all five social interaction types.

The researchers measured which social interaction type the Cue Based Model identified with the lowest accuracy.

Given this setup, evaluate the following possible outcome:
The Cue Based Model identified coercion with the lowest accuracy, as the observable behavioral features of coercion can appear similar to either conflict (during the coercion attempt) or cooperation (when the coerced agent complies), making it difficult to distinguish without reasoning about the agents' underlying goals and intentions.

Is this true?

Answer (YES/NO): NO